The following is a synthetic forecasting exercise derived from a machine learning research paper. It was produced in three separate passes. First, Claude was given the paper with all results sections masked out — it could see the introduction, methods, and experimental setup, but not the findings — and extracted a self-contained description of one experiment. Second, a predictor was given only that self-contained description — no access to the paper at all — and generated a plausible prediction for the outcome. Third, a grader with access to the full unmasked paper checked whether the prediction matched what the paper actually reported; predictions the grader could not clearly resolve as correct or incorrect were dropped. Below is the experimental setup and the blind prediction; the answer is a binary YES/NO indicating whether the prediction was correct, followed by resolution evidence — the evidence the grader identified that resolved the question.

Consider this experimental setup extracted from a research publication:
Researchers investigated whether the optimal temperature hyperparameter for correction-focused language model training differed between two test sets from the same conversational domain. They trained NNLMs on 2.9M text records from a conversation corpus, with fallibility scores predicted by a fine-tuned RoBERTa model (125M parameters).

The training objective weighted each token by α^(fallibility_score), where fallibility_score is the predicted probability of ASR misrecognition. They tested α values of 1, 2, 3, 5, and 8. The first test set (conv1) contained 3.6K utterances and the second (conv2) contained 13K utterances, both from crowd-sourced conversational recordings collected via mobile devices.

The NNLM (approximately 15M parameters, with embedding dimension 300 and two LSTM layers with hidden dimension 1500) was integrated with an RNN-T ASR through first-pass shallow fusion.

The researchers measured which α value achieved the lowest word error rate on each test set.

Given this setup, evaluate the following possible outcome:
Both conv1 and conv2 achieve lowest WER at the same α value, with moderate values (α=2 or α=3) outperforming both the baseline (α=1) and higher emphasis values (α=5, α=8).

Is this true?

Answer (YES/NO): YES